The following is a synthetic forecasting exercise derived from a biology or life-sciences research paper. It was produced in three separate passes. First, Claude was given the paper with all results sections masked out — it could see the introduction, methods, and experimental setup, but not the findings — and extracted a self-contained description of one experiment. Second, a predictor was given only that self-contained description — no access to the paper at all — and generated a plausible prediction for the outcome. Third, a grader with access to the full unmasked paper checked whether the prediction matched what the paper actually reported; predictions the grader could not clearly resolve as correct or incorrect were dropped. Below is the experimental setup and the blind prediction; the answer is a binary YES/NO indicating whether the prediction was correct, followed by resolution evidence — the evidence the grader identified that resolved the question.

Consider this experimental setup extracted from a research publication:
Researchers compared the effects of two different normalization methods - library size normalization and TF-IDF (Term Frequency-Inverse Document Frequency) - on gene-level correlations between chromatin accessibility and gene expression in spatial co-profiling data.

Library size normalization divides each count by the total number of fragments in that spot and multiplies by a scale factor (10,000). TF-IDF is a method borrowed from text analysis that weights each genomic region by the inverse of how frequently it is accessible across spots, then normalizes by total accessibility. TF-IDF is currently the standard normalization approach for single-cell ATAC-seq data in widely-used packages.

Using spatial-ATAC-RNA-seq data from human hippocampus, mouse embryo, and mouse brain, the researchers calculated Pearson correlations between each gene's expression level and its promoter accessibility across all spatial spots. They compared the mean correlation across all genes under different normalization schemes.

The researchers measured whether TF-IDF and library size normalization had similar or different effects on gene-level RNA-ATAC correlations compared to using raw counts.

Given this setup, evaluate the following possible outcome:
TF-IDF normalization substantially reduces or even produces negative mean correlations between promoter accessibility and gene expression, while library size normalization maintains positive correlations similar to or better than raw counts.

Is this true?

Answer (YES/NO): NO